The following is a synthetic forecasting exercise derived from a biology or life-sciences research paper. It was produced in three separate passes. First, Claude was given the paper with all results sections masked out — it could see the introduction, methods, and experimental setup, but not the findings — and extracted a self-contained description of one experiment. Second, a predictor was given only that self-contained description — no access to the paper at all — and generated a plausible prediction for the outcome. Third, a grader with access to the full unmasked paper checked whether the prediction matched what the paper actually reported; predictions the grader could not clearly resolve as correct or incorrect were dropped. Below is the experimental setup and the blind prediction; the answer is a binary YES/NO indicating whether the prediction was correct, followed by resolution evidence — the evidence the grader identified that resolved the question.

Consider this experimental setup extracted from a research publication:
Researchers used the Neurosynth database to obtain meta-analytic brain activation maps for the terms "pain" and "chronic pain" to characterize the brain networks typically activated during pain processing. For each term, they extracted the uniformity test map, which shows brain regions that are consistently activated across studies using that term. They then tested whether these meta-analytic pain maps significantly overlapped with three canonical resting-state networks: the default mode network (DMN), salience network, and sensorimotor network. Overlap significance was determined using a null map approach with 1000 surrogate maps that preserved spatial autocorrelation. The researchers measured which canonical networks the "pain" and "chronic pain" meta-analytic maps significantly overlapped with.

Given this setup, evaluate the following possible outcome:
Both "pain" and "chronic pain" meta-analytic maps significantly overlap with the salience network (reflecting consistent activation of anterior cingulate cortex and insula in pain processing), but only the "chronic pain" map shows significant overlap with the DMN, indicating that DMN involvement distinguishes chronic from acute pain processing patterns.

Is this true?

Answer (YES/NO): NO